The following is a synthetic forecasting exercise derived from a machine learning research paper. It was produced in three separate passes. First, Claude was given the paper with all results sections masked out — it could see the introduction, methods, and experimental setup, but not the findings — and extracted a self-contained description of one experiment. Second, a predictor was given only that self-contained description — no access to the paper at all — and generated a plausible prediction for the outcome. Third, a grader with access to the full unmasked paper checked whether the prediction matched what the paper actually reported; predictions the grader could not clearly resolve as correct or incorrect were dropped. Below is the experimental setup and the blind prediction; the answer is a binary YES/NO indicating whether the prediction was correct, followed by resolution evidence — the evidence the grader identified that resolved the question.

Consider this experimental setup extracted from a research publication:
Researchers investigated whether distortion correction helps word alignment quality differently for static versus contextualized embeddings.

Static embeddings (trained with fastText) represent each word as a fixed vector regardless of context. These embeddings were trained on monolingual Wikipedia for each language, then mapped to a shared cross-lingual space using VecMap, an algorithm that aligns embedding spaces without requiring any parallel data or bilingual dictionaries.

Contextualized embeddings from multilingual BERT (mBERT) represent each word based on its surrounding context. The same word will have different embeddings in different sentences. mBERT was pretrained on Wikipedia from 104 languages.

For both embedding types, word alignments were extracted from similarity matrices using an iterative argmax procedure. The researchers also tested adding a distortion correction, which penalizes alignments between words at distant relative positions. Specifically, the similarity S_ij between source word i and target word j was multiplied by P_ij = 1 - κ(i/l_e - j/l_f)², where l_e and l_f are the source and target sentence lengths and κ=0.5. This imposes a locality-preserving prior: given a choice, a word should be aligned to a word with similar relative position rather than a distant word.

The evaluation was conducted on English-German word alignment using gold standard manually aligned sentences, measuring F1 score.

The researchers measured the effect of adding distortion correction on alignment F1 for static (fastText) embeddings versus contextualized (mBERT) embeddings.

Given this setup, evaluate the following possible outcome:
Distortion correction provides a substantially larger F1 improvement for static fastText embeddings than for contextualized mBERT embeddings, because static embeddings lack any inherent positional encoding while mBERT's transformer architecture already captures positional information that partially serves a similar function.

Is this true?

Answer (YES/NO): YES